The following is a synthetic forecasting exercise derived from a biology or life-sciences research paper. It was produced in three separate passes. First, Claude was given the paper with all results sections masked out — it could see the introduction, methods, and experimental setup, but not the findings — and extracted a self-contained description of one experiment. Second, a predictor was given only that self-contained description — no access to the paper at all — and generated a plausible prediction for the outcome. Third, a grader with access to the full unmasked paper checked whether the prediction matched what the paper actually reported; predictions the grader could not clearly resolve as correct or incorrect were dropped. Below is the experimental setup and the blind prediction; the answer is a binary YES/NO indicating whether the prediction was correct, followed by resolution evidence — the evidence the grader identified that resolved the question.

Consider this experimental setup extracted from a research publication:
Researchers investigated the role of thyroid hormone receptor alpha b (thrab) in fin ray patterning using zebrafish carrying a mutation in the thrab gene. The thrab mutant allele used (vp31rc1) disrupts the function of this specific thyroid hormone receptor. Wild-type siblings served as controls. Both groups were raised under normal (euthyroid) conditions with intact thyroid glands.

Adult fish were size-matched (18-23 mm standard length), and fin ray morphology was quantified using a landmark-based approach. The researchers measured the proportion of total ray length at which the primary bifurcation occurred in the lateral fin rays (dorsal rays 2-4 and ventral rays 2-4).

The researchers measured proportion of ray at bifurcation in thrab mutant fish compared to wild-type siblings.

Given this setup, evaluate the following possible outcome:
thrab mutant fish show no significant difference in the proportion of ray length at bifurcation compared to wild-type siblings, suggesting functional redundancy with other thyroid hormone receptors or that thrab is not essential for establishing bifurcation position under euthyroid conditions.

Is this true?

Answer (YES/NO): NO